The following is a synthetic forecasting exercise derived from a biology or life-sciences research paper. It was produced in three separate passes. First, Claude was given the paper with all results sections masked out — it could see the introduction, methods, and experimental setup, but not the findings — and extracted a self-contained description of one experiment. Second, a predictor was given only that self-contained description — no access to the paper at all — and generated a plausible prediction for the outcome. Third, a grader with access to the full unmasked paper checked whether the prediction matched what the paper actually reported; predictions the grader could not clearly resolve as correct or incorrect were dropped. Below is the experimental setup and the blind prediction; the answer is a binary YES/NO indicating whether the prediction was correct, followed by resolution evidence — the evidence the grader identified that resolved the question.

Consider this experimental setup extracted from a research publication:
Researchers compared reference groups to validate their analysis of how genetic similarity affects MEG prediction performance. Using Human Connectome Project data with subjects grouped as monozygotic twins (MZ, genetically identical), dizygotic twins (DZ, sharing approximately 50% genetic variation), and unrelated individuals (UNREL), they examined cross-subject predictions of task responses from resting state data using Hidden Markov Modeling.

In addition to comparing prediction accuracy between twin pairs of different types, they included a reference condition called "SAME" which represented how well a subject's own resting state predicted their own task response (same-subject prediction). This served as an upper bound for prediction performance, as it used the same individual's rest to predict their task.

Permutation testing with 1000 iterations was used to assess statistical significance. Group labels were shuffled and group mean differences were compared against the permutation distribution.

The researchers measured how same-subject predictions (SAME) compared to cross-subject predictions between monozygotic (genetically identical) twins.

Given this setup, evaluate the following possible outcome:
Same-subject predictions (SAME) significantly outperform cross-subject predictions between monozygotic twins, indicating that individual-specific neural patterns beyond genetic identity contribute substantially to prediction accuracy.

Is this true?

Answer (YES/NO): YES